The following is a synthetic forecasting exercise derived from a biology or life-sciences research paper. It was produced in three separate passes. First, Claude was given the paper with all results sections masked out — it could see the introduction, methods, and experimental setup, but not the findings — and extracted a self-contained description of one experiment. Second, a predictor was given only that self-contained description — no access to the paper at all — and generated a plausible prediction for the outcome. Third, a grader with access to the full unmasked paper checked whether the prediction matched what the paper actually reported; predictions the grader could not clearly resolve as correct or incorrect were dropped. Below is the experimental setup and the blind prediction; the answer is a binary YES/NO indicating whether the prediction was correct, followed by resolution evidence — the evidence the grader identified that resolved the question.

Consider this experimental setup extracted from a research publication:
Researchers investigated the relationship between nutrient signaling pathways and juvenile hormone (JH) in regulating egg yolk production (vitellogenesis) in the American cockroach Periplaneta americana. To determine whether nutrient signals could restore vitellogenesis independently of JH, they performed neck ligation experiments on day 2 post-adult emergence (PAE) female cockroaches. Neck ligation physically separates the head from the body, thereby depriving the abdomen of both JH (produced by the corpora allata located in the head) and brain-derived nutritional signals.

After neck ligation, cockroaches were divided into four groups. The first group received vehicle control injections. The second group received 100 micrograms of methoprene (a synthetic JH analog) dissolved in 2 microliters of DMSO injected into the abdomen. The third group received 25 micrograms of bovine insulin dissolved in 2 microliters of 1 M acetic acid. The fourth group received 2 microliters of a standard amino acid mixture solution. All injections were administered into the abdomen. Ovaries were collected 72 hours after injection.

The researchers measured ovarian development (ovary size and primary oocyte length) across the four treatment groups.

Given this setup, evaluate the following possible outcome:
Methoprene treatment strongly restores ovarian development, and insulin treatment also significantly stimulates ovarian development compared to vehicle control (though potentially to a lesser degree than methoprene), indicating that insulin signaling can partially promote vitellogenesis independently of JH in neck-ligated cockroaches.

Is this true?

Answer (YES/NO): NO